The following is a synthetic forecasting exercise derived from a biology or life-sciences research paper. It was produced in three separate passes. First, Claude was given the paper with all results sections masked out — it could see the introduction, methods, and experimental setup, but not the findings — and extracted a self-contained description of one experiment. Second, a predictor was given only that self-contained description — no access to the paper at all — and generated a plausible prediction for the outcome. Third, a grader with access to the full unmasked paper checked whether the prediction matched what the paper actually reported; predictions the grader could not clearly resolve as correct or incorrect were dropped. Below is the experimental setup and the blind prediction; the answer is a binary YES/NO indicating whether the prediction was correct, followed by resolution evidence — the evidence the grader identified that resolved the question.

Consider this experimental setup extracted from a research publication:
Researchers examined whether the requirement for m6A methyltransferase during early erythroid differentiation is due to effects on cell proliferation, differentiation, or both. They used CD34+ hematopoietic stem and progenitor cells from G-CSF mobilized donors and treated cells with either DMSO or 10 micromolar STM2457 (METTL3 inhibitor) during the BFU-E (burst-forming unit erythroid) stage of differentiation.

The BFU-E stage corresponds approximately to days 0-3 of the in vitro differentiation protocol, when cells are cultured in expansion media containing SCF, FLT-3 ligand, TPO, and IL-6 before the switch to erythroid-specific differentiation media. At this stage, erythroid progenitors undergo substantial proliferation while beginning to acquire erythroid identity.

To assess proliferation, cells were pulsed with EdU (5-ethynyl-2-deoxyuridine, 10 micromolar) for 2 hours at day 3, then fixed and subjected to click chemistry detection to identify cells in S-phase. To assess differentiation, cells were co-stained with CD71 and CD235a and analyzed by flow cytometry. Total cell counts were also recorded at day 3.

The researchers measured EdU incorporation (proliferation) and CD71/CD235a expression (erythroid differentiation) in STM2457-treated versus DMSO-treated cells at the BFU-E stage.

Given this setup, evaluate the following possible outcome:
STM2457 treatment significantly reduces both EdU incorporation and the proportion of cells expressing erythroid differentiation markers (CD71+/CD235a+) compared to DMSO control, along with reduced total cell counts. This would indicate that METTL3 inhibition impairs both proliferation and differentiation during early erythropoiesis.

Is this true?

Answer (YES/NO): NO